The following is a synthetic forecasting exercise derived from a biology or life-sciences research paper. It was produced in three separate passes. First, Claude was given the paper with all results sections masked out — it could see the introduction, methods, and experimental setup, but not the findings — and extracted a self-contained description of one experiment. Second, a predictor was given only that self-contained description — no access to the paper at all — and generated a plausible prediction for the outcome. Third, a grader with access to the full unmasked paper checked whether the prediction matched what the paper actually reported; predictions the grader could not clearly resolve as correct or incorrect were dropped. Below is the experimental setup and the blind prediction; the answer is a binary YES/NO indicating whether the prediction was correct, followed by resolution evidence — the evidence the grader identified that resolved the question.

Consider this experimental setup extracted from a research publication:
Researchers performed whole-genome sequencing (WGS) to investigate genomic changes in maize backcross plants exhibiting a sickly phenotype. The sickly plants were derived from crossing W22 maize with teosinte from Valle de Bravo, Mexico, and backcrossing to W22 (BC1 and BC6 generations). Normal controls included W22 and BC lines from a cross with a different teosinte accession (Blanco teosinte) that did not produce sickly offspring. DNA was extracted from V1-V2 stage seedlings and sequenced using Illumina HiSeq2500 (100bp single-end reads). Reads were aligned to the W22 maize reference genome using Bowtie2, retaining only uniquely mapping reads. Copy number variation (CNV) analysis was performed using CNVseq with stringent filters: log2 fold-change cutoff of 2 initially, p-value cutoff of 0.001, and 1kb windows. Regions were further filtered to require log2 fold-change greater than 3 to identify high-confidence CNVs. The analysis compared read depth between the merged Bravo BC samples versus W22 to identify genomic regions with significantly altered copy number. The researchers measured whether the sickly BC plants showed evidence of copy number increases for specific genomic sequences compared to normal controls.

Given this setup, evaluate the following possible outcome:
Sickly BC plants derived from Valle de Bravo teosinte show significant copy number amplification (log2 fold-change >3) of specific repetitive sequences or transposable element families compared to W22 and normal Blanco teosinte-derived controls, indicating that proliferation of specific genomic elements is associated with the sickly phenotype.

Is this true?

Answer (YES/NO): YES